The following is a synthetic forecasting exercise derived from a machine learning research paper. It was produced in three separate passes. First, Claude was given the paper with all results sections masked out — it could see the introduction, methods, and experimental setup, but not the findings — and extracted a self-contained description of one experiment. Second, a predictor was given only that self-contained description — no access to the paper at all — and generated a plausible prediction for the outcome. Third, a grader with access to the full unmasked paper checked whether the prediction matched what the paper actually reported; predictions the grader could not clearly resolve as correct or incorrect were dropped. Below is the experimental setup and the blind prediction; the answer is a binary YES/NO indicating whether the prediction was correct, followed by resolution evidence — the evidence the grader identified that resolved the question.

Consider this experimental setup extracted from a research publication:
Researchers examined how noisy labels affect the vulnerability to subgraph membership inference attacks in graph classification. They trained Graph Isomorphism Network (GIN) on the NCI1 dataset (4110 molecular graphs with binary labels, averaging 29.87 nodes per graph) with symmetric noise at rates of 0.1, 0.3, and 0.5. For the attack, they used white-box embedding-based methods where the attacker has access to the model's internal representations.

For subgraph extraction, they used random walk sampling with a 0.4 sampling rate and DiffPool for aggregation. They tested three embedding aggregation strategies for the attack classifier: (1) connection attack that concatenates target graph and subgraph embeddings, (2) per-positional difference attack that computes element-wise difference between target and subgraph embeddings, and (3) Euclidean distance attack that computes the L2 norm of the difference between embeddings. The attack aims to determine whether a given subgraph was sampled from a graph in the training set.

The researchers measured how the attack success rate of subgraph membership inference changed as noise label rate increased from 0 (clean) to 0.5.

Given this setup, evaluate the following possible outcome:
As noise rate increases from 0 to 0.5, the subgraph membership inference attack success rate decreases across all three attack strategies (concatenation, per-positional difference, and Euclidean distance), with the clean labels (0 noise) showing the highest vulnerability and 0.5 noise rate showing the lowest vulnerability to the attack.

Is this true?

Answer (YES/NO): NO